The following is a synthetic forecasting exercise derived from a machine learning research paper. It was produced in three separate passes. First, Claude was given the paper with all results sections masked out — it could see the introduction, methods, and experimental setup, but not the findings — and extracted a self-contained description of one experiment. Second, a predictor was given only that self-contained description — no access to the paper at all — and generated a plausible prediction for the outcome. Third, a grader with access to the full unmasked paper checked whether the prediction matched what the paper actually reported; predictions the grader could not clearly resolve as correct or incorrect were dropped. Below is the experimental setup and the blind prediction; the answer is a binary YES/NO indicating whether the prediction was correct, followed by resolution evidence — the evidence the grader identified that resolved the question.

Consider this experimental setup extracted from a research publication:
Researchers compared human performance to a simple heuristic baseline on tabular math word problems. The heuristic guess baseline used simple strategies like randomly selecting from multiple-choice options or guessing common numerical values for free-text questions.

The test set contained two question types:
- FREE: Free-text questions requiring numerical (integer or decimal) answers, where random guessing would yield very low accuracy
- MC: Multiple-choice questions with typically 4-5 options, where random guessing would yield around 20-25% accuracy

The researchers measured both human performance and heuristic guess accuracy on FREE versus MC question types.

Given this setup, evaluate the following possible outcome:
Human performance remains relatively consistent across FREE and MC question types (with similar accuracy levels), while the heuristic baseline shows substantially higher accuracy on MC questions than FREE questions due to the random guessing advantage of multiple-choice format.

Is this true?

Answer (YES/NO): NO